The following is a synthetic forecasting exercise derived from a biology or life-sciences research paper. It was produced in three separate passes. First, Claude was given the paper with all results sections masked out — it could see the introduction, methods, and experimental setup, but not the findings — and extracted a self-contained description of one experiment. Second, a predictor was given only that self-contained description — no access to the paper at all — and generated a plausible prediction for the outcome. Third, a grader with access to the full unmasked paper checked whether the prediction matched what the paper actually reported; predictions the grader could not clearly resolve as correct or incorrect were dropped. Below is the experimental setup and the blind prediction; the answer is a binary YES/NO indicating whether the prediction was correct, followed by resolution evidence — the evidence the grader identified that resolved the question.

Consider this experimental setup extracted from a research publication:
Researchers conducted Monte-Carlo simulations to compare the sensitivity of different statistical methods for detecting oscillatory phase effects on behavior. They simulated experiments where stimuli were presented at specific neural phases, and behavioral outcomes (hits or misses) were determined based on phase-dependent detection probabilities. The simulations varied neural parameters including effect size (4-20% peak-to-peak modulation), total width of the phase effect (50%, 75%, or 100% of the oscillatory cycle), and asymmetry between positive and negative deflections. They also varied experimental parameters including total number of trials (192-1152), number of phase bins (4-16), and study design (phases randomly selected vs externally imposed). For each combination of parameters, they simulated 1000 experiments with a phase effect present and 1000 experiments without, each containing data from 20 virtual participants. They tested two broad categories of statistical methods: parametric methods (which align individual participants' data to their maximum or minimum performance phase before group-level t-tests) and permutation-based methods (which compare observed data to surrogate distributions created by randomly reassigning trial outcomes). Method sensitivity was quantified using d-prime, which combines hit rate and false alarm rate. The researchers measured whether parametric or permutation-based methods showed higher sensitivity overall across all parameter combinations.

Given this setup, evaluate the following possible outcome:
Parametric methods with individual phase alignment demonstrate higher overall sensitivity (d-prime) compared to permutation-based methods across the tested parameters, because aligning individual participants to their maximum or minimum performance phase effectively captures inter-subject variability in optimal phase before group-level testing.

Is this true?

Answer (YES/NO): NO